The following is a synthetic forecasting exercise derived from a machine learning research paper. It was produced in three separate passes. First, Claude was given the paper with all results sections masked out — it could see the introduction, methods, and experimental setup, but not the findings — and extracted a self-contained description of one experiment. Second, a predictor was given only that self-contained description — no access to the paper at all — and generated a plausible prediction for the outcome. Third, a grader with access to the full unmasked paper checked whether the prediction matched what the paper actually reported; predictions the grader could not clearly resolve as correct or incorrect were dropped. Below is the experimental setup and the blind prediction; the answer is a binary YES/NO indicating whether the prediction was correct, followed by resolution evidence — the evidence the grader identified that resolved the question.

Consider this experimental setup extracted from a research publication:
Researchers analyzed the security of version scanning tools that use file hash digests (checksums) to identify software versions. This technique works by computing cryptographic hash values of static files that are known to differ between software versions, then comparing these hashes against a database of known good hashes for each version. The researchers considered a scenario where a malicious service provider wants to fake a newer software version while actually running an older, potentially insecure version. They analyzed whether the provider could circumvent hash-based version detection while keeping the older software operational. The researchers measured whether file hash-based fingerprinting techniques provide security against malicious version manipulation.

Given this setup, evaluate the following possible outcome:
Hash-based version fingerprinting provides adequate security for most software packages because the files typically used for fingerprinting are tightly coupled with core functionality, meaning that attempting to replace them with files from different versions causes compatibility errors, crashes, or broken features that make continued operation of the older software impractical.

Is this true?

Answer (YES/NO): NO